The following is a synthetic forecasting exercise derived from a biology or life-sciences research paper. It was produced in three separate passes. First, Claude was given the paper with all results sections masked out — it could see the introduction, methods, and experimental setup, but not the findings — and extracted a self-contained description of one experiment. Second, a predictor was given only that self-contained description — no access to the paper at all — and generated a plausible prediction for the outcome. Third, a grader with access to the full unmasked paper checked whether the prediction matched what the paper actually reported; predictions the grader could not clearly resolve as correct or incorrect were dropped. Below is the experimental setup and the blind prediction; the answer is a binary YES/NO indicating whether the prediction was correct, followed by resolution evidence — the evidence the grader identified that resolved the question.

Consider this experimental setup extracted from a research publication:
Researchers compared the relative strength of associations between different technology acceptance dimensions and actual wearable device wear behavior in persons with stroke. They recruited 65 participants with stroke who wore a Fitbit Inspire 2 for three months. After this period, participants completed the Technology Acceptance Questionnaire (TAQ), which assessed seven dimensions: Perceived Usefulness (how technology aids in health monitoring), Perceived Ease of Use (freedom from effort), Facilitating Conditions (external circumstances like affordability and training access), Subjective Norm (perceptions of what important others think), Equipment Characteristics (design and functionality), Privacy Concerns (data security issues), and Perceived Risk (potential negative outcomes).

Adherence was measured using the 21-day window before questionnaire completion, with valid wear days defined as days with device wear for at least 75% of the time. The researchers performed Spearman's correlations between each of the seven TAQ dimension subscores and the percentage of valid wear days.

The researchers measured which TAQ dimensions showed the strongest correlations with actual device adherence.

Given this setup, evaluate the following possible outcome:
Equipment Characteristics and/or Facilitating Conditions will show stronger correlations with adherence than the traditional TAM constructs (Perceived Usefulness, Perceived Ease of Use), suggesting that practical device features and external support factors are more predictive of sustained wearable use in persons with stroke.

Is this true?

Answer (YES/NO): NO